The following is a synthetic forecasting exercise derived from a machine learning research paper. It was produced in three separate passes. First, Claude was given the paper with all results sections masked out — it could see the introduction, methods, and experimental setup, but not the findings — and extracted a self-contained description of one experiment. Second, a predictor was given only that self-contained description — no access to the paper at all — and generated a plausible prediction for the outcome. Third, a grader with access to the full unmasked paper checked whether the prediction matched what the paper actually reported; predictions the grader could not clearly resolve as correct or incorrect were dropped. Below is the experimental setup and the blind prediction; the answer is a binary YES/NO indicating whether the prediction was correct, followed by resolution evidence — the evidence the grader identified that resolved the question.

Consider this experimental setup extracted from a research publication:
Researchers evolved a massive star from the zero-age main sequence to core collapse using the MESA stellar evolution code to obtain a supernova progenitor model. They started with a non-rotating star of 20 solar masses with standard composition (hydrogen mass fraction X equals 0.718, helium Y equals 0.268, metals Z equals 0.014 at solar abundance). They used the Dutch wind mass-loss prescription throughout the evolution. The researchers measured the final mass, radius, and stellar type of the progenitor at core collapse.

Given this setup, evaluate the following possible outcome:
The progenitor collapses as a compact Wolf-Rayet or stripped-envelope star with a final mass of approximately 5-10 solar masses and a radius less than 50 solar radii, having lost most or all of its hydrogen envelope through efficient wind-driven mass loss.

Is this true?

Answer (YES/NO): NO